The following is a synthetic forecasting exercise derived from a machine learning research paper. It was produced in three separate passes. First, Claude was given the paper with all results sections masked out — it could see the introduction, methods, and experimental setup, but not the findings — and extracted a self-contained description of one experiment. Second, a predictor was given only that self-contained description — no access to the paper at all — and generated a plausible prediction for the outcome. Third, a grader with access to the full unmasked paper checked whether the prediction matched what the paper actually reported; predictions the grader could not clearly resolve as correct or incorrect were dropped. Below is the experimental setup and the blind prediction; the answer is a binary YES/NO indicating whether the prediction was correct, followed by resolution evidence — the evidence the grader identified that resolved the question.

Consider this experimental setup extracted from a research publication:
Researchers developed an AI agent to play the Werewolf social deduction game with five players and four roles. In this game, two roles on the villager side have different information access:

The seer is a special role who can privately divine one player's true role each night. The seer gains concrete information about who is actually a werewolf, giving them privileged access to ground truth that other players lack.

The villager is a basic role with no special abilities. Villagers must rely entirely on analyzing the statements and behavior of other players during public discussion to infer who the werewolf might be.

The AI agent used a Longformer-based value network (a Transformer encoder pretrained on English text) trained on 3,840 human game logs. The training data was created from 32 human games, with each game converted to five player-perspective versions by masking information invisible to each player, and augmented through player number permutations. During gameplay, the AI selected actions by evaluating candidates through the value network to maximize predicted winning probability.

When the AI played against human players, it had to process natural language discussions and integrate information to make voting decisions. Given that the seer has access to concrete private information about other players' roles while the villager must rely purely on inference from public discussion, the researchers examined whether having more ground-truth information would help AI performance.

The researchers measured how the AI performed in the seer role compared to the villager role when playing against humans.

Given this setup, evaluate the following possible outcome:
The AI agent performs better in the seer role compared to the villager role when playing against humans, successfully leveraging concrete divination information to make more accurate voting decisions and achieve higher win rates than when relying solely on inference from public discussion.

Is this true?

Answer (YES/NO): NO